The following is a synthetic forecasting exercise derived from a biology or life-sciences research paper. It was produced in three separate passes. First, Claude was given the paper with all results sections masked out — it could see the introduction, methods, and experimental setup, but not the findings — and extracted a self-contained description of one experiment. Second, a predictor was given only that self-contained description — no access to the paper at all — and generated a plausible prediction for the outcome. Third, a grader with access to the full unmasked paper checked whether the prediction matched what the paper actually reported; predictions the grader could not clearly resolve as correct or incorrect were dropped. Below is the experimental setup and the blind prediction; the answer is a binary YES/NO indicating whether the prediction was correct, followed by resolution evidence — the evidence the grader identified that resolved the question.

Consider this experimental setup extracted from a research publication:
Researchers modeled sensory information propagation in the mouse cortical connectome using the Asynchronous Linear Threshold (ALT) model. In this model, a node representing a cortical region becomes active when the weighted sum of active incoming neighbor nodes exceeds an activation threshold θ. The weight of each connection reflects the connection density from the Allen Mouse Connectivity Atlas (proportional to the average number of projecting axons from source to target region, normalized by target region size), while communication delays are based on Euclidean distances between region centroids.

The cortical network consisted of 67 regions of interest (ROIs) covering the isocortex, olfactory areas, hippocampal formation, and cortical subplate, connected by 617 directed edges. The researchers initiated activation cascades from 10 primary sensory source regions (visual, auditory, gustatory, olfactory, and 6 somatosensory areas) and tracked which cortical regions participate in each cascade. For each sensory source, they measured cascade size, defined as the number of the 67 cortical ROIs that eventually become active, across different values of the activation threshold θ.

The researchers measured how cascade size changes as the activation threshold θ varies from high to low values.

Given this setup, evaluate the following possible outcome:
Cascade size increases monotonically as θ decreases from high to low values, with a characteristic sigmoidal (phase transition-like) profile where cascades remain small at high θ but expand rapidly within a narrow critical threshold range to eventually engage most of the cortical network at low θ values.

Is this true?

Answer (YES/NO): YES